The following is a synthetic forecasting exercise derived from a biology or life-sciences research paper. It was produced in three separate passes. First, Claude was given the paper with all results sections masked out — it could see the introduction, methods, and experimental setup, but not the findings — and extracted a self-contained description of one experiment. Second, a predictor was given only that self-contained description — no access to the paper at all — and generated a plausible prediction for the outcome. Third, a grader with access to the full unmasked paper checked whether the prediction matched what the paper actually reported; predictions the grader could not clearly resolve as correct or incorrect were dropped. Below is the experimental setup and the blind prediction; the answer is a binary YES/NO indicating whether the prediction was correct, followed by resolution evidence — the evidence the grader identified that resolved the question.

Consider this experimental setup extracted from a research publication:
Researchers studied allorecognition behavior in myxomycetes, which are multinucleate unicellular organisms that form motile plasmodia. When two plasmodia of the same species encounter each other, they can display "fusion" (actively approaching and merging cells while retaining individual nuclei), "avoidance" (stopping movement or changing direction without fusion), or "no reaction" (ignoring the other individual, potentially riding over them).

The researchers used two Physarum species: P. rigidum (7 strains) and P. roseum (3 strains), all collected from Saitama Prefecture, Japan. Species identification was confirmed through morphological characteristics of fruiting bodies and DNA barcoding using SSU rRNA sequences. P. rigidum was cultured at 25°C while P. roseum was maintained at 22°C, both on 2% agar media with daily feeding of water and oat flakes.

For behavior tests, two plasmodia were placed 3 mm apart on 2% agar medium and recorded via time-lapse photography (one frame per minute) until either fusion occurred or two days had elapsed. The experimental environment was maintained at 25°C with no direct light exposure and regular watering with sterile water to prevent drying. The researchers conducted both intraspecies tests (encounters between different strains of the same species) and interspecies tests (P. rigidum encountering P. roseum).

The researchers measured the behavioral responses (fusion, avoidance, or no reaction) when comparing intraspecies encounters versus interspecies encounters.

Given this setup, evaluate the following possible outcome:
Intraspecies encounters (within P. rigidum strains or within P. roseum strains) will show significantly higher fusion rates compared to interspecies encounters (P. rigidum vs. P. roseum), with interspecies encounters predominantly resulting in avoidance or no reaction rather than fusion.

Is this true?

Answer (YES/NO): YES